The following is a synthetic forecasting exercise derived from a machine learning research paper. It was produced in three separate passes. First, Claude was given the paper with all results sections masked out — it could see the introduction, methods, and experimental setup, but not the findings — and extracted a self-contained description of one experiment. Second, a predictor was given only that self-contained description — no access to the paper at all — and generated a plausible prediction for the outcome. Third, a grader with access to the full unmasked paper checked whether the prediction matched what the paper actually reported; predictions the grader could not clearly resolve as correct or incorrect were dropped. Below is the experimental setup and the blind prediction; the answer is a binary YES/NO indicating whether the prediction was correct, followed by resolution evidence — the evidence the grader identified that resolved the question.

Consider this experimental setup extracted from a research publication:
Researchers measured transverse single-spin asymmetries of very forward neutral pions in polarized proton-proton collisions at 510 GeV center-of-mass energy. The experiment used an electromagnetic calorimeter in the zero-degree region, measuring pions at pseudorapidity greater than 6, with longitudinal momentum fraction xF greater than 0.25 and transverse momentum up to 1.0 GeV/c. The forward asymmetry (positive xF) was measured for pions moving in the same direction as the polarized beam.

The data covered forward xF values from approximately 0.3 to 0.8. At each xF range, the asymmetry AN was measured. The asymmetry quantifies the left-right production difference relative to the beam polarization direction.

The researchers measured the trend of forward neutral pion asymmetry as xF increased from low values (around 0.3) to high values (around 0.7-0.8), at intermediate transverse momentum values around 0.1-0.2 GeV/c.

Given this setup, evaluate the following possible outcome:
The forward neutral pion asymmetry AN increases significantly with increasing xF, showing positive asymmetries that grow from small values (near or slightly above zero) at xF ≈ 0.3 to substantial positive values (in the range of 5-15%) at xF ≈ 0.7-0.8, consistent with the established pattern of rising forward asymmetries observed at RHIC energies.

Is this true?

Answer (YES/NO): YES